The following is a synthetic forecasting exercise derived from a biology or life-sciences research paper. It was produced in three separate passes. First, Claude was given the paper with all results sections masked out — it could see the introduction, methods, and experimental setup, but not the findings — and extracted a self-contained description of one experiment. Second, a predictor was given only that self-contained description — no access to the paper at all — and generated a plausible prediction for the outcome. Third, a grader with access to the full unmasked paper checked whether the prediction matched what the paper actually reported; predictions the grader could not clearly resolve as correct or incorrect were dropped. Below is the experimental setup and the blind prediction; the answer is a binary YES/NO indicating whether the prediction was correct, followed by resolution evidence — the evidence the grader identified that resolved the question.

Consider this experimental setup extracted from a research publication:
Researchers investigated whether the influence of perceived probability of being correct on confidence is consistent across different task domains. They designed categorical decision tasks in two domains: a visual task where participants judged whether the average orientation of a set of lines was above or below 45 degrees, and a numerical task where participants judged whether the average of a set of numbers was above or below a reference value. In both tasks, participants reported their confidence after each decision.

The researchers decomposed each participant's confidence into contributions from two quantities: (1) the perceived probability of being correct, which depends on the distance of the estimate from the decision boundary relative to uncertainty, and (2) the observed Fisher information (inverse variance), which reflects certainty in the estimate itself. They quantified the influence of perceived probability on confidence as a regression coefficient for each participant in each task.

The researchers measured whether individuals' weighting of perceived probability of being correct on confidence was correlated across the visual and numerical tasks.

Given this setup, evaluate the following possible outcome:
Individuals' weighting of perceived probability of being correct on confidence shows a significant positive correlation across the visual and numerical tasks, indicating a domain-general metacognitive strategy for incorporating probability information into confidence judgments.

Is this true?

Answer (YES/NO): YES